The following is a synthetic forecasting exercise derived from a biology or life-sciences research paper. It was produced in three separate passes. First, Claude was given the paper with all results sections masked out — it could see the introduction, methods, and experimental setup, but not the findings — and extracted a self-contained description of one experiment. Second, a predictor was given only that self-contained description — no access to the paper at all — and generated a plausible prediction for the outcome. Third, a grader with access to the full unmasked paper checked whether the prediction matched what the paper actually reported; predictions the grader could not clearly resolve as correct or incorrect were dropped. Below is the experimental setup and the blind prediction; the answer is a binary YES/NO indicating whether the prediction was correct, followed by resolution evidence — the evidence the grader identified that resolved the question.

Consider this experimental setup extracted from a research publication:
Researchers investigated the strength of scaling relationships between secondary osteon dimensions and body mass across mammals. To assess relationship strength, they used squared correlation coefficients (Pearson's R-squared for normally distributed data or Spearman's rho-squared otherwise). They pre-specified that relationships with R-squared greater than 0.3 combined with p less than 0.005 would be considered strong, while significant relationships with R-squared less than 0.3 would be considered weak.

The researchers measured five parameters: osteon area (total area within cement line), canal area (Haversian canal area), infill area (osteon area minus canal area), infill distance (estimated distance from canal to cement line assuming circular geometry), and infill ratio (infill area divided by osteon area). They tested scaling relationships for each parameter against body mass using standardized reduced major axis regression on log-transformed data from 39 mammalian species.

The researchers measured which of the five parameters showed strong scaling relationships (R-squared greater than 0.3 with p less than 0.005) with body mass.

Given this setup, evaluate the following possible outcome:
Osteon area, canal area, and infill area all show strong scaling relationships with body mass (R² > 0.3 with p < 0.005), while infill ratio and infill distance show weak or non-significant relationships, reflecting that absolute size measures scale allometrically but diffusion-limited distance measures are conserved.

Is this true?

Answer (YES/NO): NO